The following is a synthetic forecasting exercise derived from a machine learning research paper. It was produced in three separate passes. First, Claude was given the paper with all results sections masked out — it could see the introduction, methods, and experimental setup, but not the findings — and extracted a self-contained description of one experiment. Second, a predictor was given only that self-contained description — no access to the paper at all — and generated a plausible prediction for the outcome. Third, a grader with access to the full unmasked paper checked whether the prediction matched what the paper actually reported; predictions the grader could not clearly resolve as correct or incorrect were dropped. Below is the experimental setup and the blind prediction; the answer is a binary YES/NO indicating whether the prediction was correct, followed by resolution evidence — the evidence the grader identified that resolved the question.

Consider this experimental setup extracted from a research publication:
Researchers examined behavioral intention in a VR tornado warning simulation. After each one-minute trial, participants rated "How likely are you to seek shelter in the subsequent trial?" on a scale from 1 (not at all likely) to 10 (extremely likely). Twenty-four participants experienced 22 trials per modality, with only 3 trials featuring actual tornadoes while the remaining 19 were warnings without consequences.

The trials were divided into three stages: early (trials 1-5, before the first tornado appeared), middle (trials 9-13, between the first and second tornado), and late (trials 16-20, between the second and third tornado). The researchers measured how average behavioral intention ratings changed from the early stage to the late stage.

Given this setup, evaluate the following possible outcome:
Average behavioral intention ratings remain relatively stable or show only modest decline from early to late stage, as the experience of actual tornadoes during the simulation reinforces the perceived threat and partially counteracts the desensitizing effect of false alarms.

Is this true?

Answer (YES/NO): NO